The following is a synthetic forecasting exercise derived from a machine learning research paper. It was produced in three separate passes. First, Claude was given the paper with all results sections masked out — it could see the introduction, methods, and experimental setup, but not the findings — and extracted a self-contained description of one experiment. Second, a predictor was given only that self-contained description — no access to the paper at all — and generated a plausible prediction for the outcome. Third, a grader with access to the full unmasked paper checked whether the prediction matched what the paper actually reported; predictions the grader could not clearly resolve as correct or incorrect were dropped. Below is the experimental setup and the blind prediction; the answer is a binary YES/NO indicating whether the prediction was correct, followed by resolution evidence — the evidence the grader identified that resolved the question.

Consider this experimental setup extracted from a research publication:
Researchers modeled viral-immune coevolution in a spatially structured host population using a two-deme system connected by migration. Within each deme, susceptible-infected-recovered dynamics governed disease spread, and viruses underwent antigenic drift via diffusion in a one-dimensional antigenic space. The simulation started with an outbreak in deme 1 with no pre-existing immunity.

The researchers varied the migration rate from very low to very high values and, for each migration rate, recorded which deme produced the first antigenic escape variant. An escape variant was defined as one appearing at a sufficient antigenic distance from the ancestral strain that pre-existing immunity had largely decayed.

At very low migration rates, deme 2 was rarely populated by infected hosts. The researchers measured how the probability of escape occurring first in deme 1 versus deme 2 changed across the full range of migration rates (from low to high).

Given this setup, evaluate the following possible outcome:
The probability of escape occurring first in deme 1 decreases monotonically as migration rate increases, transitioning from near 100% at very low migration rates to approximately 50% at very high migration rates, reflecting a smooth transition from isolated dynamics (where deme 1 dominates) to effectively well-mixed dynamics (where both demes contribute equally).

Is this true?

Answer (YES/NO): NO